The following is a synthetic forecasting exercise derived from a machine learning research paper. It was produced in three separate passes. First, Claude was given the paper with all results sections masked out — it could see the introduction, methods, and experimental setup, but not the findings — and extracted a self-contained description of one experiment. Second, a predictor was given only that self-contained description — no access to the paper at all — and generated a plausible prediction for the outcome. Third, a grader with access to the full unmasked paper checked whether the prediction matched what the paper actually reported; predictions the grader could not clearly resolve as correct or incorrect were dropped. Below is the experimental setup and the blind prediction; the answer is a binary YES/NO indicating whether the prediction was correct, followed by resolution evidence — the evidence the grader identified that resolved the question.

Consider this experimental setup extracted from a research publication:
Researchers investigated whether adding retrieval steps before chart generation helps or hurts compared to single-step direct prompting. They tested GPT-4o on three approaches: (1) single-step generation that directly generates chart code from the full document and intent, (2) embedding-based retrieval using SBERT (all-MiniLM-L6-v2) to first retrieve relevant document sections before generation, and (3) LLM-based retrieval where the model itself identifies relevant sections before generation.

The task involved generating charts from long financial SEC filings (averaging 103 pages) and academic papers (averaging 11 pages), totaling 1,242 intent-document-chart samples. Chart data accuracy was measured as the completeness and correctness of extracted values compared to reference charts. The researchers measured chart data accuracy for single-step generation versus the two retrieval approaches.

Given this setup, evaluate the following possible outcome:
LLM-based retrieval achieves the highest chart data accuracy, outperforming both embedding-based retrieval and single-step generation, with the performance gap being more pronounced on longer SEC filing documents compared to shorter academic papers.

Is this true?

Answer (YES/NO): NO